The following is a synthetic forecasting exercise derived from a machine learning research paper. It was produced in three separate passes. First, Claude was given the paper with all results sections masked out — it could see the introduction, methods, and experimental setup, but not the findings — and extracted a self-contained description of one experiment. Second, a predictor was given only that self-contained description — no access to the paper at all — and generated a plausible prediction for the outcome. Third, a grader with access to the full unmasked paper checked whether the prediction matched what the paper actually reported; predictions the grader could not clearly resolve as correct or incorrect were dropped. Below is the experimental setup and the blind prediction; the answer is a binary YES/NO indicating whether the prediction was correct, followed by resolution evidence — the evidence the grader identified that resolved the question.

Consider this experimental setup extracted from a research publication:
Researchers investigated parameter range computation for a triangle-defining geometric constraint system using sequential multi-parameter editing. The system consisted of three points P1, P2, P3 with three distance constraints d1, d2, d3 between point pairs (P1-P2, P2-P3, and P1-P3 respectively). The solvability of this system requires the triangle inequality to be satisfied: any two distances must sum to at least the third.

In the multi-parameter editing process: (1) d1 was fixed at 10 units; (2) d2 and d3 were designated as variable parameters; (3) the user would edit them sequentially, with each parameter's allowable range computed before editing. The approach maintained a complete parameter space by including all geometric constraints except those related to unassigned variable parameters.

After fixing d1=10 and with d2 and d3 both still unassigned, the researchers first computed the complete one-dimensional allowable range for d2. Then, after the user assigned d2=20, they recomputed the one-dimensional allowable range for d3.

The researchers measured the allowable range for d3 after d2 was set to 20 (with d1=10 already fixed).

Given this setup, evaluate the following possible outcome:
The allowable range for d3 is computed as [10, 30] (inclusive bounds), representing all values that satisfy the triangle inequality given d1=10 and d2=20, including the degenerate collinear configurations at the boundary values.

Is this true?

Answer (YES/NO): YES